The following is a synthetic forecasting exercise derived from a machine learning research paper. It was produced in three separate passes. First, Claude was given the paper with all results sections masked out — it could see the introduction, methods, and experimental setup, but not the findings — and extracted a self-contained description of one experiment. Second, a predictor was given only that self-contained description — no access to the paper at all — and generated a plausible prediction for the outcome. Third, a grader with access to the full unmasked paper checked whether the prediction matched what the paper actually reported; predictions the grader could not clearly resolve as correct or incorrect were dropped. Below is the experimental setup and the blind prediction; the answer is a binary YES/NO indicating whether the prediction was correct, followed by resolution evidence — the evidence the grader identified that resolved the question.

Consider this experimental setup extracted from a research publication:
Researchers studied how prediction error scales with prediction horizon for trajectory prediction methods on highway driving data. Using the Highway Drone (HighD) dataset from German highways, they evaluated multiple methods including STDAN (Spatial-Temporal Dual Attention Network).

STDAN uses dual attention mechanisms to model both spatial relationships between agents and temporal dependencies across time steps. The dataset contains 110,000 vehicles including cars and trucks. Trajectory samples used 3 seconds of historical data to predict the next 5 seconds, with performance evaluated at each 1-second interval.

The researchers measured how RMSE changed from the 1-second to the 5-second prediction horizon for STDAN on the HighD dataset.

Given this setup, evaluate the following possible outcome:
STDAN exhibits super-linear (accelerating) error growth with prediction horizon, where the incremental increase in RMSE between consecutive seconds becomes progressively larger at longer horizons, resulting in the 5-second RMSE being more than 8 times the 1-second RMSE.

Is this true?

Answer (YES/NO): YES